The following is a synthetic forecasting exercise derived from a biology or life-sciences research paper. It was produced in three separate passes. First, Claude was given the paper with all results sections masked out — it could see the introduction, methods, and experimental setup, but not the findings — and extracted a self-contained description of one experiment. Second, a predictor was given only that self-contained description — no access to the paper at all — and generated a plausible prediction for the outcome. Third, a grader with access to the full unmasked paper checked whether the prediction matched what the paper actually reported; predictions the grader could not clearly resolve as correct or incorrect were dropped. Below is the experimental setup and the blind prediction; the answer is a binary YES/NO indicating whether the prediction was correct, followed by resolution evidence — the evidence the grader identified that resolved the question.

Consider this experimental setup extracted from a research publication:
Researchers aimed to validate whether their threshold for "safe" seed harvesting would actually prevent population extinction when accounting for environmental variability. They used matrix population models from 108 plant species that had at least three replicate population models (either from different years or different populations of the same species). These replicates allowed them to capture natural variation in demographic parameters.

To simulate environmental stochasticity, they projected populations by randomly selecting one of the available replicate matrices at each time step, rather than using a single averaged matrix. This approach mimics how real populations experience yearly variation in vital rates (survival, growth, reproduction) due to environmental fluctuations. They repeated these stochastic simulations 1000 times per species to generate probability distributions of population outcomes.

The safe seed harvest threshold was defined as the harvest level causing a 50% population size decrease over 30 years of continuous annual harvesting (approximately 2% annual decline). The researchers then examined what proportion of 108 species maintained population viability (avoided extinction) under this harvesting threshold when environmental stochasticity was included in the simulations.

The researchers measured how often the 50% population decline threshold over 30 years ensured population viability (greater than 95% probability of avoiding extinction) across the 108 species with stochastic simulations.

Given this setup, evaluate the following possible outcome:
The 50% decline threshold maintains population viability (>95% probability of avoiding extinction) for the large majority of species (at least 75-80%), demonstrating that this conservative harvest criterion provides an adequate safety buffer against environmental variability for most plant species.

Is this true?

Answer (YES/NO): YES